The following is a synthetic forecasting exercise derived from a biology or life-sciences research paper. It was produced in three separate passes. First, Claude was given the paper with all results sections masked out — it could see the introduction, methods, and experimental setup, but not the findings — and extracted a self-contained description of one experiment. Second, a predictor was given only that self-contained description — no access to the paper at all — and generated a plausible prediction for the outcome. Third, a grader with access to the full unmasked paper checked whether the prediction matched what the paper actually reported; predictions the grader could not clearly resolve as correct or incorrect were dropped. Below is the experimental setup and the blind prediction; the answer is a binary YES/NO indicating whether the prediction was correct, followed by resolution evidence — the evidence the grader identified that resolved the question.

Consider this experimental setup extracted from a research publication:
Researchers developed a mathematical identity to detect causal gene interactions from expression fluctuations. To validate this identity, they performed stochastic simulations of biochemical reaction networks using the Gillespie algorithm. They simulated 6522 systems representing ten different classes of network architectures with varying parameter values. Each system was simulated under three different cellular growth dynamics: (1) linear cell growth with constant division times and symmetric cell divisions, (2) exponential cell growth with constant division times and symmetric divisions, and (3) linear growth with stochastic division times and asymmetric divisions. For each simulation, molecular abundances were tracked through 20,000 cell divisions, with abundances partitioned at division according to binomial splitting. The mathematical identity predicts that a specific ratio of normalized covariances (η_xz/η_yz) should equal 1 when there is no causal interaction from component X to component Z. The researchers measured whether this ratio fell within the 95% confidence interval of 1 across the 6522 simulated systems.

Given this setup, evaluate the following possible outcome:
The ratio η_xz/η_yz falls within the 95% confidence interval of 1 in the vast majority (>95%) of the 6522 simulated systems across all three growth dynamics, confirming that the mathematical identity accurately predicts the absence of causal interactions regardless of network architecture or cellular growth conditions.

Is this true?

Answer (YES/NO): YES